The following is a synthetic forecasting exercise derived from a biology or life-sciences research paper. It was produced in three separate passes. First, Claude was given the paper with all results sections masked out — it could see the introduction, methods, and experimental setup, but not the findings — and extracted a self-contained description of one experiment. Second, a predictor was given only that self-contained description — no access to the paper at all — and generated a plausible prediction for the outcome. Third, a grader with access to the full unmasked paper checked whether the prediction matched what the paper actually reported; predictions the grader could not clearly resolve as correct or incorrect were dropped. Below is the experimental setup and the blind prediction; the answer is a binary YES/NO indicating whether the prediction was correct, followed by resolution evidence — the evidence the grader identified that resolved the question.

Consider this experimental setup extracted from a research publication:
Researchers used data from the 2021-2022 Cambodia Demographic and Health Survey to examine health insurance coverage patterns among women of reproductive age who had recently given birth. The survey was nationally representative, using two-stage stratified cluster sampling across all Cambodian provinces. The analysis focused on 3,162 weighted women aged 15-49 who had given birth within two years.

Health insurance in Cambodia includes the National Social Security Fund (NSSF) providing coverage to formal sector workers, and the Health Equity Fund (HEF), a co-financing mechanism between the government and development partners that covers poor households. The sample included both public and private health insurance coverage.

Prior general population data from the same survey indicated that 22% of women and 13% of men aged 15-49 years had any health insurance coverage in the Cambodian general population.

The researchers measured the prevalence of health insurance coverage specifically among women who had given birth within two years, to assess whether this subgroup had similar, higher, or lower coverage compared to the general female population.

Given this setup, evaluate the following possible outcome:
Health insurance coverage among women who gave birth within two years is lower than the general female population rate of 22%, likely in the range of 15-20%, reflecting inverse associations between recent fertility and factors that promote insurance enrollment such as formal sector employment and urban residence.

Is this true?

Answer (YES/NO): NO